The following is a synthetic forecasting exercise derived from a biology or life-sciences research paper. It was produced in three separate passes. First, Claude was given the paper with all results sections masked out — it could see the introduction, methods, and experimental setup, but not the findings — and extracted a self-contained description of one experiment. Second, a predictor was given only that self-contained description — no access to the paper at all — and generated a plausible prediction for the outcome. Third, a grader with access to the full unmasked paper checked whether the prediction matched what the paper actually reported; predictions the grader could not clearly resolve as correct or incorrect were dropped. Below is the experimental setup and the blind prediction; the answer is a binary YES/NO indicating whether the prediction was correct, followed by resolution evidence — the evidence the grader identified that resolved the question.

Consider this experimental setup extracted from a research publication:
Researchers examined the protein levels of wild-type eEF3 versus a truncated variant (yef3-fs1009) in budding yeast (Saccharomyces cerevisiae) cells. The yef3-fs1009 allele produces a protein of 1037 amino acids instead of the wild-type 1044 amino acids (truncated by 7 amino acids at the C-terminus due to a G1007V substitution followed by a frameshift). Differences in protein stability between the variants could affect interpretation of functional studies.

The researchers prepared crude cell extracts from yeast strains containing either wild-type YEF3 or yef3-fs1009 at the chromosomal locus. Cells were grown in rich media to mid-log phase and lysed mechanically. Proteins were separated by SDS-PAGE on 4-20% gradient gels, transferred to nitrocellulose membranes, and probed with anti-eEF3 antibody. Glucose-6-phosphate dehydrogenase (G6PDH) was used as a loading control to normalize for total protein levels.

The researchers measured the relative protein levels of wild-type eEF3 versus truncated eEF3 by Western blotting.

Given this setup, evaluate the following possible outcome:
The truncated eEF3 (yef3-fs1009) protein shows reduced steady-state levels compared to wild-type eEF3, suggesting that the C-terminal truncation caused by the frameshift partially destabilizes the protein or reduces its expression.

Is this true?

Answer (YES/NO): YES